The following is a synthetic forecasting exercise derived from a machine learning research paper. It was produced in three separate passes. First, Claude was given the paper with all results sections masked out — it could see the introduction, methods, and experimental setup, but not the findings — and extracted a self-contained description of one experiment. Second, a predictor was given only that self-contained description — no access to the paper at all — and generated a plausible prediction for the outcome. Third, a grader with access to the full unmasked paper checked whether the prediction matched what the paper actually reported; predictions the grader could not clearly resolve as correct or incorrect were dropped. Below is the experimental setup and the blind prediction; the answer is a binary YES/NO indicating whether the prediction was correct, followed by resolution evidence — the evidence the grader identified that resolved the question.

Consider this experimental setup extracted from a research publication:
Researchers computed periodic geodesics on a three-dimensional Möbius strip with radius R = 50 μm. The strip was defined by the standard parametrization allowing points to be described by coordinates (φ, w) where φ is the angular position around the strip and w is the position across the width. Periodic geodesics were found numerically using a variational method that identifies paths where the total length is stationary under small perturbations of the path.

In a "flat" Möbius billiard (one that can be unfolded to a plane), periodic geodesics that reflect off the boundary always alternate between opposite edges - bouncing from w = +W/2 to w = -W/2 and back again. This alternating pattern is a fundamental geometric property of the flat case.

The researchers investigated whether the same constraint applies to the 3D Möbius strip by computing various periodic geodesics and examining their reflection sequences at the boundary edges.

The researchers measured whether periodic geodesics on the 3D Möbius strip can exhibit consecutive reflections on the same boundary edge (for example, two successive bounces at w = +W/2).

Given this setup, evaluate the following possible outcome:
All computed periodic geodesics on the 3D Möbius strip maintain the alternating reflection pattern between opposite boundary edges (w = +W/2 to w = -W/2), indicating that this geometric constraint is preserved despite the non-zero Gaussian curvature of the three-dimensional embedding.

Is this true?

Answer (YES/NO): NO